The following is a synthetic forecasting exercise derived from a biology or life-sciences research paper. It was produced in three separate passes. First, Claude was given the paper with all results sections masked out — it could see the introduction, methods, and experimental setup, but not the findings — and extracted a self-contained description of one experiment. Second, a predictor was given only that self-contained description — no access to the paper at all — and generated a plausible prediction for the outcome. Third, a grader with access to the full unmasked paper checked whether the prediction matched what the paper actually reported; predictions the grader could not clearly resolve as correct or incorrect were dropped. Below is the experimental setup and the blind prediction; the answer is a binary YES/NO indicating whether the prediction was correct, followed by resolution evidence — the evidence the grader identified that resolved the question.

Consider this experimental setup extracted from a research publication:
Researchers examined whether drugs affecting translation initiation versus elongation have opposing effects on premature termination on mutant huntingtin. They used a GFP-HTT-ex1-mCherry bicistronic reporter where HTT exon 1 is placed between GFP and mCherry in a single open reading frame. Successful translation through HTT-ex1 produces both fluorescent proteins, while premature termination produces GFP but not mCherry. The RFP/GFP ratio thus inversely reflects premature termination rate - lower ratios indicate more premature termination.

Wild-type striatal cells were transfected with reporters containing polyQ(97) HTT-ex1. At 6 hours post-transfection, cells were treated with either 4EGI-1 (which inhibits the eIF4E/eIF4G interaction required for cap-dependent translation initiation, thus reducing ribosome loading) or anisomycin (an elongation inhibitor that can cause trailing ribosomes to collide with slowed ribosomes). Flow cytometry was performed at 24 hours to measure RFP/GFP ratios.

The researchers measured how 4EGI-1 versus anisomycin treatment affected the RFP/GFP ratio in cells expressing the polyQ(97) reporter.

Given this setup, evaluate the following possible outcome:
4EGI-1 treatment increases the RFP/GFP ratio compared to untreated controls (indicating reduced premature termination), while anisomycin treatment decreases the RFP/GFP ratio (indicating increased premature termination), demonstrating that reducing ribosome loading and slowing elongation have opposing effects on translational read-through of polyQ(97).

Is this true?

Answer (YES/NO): YES